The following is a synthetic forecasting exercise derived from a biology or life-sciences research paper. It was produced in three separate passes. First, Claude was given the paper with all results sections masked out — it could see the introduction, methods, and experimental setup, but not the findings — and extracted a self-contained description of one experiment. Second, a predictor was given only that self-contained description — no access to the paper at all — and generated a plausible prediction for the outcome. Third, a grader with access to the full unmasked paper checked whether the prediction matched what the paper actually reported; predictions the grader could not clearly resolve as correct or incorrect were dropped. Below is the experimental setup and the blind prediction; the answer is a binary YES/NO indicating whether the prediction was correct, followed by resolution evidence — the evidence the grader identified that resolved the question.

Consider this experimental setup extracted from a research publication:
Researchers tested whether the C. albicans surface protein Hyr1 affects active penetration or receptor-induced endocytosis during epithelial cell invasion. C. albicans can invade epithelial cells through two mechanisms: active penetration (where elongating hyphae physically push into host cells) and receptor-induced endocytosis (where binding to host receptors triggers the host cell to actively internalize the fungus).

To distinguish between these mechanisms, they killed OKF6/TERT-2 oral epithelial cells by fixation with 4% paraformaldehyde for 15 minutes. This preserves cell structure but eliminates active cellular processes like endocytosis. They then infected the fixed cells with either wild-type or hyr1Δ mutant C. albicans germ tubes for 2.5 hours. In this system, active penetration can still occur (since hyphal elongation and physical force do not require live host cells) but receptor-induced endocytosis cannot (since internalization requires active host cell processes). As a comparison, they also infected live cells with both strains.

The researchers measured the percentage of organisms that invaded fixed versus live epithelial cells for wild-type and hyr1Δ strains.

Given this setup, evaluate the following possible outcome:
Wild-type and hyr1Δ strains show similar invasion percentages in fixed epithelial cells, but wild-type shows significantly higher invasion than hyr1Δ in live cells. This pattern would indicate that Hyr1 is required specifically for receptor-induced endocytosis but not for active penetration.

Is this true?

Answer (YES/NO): YES